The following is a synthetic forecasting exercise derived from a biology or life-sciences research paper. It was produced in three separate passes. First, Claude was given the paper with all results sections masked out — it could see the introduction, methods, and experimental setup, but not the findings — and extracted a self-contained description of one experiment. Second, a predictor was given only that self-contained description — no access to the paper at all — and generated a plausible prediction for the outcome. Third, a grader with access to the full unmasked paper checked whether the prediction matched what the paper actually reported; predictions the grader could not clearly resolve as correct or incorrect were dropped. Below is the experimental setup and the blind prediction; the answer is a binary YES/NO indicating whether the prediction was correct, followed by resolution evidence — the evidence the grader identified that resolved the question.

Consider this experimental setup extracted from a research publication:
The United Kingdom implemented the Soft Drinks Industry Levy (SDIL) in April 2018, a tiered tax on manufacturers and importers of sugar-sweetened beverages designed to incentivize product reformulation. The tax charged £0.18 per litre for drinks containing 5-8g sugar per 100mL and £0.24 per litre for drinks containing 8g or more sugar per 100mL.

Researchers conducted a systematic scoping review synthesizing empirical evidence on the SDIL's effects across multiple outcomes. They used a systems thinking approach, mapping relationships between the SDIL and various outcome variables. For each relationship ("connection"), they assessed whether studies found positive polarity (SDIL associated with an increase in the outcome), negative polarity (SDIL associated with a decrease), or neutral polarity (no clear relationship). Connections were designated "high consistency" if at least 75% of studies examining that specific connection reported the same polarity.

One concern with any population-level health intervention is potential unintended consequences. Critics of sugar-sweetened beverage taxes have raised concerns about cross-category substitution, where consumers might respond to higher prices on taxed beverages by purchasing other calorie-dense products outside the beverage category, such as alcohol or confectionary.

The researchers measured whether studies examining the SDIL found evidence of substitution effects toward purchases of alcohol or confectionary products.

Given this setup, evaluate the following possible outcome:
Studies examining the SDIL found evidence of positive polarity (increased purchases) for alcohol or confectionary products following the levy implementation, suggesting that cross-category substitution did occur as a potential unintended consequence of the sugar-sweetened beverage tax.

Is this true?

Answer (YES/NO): NO